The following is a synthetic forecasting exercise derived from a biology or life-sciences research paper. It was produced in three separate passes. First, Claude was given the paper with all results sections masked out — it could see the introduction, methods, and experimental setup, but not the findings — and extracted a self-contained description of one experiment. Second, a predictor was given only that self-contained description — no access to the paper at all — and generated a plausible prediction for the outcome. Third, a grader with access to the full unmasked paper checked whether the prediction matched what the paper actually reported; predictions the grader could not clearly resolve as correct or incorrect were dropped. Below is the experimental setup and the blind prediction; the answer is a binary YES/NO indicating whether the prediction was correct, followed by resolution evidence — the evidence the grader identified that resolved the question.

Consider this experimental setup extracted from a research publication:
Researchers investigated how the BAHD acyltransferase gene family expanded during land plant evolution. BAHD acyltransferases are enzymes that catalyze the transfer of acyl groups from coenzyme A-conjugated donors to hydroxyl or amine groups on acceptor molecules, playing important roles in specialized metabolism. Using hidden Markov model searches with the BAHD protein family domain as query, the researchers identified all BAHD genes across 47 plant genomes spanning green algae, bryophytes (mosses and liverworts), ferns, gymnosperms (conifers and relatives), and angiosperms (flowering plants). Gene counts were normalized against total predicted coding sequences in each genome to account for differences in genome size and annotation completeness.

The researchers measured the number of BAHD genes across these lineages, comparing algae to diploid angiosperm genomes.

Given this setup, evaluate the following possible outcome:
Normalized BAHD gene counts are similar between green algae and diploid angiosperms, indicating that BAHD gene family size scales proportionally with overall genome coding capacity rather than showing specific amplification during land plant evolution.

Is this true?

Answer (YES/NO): NO